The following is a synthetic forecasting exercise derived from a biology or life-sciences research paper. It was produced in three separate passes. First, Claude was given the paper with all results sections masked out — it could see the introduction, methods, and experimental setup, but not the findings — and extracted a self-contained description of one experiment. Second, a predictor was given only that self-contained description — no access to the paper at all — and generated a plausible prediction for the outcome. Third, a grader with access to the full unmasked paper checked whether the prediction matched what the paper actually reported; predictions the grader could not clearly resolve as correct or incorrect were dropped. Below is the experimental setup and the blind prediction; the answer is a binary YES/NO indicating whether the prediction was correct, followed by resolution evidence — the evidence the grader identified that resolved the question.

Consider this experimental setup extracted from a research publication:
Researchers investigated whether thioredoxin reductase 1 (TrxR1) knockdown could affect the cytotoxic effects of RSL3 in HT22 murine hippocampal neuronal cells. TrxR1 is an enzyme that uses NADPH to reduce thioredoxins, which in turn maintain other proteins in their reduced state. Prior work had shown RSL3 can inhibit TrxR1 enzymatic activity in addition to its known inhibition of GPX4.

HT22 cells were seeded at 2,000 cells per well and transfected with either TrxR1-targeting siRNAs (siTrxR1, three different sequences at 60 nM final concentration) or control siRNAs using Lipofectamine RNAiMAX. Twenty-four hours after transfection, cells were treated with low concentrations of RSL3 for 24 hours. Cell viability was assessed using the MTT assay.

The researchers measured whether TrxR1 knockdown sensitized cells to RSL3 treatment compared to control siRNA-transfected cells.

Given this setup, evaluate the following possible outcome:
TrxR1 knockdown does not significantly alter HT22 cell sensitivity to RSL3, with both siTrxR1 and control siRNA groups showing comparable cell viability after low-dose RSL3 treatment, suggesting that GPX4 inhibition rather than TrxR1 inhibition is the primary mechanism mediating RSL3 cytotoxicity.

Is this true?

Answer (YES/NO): NO